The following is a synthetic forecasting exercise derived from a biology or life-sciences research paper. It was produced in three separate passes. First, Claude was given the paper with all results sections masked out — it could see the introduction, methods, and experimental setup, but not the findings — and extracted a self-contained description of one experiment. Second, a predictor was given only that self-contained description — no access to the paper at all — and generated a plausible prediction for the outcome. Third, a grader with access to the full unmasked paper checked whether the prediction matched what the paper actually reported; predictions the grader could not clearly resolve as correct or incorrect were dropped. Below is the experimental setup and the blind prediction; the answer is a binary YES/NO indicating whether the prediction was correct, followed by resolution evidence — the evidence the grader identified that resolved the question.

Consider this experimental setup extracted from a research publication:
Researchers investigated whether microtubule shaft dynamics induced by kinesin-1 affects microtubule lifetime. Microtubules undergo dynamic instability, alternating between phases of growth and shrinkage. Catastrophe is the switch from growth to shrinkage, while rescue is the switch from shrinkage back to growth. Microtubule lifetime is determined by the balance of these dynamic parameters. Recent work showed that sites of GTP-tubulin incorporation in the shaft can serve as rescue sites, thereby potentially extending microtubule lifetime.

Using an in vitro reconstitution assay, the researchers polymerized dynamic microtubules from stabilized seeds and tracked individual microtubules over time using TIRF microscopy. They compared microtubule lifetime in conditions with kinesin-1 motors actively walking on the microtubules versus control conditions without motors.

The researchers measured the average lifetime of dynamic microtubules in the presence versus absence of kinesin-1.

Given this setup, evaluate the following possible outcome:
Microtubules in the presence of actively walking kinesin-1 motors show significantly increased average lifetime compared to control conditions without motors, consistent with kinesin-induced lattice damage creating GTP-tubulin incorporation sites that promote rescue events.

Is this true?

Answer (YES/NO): YES